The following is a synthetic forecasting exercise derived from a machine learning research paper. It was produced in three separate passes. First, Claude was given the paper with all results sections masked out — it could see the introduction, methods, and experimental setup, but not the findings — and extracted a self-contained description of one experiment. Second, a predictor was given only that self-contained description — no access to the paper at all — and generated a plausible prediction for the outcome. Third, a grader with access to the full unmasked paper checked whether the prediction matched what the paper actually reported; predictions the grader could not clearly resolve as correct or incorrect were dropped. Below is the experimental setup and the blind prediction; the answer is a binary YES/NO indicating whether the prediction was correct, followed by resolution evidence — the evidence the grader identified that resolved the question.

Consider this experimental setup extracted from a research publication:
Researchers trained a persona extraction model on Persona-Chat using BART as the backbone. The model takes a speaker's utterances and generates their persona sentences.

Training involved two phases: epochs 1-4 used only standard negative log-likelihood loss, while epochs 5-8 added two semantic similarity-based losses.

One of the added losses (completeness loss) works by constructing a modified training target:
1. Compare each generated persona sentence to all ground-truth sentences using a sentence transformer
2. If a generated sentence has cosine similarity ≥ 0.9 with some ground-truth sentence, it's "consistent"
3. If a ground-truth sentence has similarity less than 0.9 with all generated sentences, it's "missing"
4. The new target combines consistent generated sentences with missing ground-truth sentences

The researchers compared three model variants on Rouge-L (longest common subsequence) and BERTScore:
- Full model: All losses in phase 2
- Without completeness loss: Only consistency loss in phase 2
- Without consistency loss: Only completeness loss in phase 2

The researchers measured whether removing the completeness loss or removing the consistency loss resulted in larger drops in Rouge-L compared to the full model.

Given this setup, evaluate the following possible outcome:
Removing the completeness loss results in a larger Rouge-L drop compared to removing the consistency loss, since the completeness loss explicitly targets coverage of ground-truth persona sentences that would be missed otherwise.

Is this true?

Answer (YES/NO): NO